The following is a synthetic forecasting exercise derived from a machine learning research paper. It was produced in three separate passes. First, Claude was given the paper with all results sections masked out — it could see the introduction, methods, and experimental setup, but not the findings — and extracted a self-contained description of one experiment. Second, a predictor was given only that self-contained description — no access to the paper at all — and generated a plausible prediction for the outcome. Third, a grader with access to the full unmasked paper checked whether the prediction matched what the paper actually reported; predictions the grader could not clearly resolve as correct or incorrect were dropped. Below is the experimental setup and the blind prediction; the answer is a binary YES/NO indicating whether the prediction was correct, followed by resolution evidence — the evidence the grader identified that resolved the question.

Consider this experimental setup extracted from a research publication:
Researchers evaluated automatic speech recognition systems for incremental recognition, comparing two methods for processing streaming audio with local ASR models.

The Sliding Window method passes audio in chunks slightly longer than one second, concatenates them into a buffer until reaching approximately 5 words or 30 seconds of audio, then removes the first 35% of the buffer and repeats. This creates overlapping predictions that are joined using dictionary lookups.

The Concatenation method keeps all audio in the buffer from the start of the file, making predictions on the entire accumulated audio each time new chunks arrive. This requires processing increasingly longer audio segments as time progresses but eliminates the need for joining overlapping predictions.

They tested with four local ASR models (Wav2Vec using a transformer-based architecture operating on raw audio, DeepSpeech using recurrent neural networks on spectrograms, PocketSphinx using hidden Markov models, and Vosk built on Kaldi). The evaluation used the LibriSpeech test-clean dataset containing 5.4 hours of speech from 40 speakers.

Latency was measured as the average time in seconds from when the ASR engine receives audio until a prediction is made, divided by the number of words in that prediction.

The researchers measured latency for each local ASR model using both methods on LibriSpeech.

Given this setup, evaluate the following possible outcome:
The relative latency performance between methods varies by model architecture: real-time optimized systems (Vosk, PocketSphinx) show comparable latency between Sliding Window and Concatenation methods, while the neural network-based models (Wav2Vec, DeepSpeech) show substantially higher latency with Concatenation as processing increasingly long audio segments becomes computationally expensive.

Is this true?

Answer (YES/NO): NO